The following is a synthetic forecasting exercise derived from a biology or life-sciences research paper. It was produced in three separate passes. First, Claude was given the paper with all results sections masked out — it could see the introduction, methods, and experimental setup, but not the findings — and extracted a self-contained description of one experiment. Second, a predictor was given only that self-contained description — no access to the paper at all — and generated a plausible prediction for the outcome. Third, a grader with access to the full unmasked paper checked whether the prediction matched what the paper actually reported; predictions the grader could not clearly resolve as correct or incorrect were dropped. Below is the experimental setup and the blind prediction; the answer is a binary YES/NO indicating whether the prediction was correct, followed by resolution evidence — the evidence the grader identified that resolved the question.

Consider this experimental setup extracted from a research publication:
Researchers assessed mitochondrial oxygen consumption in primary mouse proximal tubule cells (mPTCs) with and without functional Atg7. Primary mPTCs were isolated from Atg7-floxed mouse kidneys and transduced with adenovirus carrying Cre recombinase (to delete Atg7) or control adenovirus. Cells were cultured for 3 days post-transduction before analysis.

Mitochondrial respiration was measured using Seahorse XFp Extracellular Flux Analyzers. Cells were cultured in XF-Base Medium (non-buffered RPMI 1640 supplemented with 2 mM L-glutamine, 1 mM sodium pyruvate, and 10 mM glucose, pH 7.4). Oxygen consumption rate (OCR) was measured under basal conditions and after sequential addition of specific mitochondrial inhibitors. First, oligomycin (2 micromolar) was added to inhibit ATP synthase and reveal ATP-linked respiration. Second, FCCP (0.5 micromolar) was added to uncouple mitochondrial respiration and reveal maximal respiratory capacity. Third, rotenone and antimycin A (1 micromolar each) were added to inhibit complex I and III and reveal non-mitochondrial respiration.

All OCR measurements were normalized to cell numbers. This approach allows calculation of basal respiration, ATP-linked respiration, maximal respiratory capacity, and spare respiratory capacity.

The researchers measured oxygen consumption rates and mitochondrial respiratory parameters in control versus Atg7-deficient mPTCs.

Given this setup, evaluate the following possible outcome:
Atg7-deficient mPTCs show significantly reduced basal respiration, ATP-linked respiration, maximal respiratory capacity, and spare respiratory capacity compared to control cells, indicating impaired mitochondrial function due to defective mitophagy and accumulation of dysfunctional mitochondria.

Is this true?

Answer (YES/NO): NO